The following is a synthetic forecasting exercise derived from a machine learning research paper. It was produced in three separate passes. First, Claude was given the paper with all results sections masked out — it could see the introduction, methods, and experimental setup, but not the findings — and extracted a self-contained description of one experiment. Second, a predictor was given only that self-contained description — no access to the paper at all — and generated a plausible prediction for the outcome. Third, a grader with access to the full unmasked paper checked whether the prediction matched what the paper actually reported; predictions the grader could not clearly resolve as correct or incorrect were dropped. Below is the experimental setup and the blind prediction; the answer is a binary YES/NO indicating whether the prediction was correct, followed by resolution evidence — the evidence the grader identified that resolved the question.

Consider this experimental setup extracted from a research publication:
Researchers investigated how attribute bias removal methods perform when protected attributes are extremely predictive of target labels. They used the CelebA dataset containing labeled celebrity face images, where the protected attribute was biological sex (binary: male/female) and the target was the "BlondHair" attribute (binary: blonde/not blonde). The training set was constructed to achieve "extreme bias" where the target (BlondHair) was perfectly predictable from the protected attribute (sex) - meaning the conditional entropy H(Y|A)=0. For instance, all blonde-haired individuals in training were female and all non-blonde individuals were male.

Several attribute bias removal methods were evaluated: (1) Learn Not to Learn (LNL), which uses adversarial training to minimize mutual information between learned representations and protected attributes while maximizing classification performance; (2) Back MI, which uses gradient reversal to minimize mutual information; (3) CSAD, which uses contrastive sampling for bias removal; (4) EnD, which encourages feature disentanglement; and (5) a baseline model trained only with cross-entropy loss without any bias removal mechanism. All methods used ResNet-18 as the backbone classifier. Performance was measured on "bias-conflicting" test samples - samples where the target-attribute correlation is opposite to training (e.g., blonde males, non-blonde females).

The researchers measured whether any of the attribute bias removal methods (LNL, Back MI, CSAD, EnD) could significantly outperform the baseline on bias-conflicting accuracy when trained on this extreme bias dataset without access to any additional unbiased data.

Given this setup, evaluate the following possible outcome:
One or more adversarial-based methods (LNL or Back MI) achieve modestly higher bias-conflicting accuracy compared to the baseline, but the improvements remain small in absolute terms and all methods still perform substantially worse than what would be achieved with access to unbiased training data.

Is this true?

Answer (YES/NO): NO